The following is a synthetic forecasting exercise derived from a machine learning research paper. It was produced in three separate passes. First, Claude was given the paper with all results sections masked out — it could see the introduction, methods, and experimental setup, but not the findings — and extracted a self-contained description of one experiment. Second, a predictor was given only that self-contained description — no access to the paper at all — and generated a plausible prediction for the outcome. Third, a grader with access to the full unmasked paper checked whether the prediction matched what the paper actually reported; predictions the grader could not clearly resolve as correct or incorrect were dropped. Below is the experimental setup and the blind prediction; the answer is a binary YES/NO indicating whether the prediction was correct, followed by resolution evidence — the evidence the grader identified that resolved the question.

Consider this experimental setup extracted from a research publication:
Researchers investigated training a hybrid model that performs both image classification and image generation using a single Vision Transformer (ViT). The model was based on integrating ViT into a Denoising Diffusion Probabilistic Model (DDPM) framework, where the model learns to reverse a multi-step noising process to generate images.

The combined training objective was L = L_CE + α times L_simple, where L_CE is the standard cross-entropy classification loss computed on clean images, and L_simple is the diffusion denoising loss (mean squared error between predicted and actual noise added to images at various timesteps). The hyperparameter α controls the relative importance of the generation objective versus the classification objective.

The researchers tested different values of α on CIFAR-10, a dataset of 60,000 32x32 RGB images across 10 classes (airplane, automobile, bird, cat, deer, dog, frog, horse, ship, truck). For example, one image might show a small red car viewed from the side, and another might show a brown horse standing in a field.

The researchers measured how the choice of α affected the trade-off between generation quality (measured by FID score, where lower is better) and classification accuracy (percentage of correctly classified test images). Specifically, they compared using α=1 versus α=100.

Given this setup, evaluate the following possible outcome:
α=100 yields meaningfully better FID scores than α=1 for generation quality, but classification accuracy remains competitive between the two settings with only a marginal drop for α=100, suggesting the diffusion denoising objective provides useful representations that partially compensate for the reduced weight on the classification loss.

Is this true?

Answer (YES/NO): YES